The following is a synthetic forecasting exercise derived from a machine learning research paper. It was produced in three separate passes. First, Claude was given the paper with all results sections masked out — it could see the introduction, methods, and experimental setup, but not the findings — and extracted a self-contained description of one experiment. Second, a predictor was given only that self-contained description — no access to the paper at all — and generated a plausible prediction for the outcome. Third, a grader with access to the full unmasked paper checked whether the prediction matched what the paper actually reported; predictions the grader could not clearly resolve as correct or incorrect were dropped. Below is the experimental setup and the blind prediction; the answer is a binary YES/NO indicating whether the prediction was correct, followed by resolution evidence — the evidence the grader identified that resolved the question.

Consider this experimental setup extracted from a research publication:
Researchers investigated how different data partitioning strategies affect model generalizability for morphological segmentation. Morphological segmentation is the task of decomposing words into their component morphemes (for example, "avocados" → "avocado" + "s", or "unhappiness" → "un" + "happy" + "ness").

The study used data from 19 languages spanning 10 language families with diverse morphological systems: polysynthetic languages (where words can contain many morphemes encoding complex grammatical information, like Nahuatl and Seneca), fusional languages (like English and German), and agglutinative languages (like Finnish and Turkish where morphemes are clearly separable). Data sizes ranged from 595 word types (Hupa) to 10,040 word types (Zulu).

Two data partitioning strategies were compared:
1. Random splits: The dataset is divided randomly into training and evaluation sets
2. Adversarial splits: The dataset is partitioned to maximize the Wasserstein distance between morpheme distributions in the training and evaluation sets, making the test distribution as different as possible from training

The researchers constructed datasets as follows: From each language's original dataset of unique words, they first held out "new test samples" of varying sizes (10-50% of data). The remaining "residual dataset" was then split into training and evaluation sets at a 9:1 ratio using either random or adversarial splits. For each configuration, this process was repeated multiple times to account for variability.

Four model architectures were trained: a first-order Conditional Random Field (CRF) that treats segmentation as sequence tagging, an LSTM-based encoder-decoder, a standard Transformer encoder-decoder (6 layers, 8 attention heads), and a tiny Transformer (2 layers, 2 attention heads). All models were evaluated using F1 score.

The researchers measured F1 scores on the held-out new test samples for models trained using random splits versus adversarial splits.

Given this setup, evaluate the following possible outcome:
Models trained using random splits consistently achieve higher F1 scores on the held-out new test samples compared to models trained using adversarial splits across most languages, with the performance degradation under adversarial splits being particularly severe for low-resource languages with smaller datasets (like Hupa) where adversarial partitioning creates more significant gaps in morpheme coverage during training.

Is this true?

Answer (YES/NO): NO